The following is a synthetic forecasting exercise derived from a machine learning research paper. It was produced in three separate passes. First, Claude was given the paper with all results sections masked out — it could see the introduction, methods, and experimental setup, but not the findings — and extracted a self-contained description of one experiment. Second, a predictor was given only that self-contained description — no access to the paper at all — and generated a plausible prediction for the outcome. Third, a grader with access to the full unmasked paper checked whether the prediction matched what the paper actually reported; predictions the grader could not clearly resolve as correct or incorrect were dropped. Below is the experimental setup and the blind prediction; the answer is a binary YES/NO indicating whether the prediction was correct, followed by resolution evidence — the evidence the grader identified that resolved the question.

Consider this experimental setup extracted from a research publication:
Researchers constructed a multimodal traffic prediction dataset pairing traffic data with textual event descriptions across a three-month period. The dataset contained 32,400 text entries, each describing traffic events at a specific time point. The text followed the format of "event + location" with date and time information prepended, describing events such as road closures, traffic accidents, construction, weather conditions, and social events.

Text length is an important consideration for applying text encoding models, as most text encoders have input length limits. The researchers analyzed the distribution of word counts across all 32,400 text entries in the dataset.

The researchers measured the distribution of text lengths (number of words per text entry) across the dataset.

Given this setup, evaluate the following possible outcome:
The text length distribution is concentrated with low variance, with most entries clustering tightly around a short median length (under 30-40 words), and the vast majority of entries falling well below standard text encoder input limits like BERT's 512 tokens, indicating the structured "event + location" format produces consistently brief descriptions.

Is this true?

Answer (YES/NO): NO